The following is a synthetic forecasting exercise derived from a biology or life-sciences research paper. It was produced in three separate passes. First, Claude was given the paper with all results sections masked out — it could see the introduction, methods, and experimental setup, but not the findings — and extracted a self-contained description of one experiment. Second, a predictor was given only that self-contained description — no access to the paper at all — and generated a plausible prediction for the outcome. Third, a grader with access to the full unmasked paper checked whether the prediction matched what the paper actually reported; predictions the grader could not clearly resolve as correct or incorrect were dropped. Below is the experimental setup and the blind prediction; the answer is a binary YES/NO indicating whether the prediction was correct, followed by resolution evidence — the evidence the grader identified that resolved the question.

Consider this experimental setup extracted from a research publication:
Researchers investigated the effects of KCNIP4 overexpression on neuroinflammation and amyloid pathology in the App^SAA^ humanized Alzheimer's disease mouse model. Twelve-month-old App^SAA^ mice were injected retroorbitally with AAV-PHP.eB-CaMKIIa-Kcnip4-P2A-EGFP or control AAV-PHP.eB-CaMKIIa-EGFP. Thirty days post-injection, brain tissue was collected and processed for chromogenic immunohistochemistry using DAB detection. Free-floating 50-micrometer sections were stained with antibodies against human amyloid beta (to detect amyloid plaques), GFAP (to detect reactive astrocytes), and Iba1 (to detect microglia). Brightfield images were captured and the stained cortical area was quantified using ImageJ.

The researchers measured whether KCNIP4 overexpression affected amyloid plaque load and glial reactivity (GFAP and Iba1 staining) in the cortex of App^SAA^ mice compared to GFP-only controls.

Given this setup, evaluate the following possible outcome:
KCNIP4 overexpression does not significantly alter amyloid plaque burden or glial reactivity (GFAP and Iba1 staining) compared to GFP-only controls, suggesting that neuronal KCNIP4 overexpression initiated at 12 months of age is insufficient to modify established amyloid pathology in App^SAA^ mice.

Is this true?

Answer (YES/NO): YES